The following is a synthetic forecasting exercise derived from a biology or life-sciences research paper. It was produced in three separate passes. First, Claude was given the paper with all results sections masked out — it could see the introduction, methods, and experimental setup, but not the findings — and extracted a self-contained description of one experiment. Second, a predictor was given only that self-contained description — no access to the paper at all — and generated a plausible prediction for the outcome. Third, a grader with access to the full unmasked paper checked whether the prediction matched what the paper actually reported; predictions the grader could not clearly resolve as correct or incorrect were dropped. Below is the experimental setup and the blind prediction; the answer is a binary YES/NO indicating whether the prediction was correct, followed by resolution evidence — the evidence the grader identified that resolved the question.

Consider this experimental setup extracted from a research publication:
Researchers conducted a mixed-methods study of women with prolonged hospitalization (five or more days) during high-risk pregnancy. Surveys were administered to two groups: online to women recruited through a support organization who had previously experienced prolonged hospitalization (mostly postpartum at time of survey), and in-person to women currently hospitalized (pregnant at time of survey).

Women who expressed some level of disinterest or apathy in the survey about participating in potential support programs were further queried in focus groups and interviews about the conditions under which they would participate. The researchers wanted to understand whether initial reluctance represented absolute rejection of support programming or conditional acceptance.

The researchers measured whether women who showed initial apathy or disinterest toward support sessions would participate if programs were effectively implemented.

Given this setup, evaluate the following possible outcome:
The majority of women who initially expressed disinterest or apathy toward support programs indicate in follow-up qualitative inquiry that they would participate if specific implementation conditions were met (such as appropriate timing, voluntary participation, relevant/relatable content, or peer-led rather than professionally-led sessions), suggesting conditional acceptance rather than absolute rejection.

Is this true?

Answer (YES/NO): YES